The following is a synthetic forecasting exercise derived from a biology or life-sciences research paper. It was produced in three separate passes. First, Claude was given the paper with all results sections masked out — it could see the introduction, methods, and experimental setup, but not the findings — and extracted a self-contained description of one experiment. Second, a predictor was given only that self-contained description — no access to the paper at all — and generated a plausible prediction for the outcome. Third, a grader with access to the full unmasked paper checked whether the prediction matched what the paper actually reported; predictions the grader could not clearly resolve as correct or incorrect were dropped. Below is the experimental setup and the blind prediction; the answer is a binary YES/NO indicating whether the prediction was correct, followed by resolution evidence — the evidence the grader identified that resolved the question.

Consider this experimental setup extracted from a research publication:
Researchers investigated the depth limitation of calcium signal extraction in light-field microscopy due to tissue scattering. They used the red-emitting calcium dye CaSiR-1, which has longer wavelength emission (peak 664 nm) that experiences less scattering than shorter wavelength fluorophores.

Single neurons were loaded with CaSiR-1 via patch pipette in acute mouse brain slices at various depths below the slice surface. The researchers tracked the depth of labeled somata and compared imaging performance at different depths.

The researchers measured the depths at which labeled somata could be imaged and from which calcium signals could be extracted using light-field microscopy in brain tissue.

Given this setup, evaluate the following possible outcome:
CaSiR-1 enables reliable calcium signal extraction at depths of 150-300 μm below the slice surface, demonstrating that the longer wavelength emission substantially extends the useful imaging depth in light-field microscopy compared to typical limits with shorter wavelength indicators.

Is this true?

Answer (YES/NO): NO